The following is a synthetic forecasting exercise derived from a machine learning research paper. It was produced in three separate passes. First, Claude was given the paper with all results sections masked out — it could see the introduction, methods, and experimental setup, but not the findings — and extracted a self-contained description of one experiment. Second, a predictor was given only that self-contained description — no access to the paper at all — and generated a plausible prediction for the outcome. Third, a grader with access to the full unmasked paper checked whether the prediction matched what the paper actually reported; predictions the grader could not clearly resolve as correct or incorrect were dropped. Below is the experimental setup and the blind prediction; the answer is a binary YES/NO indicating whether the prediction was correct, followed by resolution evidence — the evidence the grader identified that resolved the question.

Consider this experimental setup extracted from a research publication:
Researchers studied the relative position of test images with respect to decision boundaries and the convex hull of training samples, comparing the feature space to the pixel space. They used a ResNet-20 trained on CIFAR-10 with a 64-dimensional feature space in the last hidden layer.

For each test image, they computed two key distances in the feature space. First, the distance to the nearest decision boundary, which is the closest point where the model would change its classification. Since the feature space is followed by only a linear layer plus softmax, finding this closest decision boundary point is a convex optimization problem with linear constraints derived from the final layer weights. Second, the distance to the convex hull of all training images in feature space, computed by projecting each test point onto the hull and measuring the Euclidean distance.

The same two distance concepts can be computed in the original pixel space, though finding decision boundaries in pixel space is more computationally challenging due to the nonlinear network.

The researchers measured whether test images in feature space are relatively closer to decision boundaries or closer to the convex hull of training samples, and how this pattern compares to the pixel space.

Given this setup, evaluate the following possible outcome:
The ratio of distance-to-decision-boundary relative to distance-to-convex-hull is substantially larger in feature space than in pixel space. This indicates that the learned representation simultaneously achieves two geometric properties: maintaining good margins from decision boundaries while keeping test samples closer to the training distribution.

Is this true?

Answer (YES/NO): YES